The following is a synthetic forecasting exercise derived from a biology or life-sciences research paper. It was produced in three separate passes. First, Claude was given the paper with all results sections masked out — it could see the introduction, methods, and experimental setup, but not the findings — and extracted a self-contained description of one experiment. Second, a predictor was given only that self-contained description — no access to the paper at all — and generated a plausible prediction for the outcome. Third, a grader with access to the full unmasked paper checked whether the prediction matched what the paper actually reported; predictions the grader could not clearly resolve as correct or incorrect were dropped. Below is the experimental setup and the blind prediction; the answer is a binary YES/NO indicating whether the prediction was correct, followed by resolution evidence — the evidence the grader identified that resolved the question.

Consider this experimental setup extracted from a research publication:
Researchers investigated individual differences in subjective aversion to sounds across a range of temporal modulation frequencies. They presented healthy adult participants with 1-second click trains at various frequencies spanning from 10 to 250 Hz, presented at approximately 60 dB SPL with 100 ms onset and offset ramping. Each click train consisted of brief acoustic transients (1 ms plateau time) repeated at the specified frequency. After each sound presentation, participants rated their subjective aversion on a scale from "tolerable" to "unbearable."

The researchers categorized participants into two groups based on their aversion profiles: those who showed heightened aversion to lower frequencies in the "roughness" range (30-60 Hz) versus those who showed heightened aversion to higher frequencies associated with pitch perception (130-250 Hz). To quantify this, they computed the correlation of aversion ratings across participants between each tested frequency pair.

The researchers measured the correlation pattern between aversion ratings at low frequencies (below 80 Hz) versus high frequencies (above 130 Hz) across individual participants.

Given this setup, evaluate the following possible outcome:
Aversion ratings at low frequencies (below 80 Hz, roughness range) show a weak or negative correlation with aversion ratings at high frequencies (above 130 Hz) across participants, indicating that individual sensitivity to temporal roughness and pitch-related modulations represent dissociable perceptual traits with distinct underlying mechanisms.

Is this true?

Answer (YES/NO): YES